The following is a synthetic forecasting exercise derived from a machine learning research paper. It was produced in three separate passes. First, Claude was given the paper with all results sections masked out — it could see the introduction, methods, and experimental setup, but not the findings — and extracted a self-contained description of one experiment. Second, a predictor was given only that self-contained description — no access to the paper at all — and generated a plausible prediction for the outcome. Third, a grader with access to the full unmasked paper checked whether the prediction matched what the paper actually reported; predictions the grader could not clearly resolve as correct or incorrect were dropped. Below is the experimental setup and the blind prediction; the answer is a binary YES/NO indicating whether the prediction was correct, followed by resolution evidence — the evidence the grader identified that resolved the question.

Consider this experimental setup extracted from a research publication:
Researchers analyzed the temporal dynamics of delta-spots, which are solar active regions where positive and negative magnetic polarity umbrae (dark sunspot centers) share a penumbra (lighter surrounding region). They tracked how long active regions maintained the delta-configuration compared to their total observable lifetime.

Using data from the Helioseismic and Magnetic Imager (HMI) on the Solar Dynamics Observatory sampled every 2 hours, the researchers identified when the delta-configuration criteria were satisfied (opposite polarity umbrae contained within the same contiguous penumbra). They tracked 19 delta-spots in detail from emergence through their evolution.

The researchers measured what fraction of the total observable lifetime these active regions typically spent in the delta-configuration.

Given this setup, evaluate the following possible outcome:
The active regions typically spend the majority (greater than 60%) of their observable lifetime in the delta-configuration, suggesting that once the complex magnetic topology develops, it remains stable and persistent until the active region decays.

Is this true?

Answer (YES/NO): NO